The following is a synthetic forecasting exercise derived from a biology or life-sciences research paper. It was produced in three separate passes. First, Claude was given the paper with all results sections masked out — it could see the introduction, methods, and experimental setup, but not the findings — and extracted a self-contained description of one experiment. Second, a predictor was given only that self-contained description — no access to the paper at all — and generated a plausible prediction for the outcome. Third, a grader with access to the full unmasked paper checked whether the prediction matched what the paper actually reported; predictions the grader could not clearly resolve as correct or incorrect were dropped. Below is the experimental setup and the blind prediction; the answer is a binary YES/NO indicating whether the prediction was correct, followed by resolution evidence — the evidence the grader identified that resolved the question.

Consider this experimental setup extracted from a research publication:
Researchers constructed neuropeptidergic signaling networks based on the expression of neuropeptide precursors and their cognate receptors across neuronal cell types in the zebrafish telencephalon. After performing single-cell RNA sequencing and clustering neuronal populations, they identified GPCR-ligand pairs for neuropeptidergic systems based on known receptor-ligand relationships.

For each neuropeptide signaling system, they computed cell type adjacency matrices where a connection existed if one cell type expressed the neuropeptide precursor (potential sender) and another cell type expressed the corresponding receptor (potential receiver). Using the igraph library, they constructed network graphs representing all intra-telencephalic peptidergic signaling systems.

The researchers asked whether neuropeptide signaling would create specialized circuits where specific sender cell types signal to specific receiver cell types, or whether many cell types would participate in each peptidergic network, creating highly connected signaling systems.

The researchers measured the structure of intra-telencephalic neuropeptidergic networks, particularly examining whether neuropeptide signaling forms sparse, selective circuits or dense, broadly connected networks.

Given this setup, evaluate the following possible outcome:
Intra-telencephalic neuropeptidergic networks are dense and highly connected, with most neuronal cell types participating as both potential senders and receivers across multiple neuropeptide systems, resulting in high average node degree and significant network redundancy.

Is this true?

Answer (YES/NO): NO